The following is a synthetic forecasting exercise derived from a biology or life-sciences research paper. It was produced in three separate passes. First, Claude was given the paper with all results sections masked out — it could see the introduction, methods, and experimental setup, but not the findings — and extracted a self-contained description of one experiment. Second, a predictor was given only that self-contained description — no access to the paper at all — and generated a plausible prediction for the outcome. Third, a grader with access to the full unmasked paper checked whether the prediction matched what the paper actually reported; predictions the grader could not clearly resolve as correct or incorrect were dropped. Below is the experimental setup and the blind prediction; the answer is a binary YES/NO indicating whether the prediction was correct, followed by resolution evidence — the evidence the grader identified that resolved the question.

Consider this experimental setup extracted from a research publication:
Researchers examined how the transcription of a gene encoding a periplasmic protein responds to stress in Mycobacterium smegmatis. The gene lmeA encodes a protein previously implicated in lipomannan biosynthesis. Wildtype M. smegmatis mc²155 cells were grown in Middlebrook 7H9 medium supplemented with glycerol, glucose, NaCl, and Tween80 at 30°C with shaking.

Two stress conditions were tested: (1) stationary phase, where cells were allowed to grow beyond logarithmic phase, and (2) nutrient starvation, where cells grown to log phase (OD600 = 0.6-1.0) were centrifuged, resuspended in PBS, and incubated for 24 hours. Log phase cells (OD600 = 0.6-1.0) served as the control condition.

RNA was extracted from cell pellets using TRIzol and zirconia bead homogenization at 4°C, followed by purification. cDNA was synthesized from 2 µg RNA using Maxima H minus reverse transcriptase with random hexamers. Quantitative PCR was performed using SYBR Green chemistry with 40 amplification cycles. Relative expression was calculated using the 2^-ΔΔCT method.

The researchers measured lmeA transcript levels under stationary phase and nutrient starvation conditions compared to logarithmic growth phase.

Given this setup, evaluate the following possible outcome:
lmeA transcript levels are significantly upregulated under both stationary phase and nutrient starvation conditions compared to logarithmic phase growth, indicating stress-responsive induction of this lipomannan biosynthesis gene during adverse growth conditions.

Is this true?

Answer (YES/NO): YES